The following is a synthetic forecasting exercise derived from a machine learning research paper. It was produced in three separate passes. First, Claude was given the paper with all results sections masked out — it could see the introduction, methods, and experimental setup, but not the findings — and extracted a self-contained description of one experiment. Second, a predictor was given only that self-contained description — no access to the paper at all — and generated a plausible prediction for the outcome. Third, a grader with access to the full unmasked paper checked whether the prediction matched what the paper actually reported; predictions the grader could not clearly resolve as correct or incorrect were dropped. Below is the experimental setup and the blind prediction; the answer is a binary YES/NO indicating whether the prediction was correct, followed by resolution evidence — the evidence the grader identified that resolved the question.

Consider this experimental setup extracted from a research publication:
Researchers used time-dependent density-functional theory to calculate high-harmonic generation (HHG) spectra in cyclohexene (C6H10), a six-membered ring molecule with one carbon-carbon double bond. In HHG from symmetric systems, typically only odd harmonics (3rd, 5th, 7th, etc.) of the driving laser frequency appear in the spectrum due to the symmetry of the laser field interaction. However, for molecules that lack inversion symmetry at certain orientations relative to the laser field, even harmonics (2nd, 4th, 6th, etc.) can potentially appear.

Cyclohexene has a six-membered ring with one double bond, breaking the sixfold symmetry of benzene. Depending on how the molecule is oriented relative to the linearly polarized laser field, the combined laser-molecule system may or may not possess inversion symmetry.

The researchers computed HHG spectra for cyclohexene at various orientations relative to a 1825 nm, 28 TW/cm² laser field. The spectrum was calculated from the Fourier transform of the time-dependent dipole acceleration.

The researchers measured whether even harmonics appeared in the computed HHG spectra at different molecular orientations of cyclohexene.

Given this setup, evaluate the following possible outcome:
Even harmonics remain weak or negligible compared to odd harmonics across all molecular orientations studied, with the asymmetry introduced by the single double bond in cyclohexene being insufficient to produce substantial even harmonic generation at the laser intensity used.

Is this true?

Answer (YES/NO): NO